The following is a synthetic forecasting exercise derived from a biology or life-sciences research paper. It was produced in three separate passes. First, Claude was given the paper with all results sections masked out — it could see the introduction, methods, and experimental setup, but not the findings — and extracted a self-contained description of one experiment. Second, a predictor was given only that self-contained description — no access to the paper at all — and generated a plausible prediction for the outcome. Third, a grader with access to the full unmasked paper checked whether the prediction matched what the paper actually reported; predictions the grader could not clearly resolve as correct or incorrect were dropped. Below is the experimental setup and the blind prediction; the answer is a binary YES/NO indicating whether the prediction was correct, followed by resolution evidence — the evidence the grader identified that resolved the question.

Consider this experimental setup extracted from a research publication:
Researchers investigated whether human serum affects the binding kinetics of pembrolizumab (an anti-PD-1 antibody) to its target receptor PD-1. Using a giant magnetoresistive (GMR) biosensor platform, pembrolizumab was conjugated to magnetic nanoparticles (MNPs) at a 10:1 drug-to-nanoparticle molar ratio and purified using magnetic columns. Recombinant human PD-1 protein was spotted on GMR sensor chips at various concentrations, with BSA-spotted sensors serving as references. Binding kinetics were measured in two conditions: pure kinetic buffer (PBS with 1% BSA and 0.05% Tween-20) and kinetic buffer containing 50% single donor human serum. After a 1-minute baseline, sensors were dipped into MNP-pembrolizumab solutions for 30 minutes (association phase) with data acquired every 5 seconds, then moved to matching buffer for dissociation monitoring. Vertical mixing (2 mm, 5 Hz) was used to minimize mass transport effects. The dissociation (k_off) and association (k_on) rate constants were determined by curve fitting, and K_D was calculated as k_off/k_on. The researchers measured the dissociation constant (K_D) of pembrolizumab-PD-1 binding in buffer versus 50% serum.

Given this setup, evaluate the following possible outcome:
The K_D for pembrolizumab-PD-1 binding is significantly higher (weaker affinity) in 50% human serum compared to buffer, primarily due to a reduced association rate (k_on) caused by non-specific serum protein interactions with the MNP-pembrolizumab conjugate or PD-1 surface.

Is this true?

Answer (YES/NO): NO